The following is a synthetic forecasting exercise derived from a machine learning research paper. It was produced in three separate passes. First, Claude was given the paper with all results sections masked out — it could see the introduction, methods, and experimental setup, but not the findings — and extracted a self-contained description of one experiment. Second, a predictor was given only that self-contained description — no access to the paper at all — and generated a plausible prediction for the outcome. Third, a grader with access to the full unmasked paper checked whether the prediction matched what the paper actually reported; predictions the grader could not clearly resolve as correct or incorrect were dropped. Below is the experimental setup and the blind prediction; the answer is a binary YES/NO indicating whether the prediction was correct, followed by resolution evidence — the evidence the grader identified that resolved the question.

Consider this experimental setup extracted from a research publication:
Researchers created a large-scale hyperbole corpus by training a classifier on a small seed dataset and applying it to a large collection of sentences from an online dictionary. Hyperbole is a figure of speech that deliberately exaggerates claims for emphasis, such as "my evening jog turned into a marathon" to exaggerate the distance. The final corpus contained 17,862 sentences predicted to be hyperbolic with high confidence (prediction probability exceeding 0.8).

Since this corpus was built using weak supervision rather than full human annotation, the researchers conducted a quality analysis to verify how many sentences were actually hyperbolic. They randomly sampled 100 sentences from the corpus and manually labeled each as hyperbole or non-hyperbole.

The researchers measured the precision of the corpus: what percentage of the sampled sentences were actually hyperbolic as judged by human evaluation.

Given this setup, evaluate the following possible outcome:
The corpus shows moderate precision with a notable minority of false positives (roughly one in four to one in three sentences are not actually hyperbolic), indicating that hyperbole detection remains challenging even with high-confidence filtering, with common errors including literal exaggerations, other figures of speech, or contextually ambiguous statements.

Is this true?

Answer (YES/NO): NO